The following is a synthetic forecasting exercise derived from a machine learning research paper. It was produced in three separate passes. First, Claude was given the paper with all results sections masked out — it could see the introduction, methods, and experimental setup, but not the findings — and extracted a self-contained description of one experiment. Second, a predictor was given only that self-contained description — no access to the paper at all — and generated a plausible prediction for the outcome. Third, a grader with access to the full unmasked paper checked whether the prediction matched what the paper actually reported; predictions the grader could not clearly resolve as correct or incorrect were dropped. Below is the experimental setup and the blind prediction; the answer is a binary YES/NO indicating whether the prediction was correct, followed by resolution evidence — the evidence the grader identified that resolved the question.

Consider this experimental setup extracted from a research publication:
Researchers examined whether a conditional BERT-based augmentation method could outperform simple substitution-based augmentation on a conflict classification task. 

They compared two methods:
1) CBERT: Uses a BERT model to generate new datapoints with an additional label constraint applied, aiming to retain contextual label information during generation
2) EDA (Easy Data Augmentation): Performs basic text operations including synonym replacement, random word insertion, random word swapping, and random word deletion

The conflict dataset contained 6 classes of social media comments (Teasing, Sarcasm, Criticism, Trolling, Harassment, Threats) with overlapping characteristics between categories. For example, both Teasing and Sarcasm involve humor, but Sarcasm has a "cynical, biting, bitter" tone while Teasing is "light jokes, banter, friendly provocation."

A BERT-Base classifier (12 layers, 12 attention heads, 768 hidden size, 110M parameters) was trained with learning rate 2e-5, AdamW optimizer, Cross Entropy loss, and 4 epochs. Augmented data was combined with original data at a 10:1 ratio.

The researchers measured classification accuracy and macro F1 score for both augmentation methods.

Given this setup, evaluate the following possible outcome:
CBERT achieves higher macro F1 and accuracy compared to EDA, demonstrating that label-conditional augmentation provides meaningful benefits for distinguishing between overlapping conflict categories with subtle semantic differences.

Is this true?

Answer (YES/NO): NO